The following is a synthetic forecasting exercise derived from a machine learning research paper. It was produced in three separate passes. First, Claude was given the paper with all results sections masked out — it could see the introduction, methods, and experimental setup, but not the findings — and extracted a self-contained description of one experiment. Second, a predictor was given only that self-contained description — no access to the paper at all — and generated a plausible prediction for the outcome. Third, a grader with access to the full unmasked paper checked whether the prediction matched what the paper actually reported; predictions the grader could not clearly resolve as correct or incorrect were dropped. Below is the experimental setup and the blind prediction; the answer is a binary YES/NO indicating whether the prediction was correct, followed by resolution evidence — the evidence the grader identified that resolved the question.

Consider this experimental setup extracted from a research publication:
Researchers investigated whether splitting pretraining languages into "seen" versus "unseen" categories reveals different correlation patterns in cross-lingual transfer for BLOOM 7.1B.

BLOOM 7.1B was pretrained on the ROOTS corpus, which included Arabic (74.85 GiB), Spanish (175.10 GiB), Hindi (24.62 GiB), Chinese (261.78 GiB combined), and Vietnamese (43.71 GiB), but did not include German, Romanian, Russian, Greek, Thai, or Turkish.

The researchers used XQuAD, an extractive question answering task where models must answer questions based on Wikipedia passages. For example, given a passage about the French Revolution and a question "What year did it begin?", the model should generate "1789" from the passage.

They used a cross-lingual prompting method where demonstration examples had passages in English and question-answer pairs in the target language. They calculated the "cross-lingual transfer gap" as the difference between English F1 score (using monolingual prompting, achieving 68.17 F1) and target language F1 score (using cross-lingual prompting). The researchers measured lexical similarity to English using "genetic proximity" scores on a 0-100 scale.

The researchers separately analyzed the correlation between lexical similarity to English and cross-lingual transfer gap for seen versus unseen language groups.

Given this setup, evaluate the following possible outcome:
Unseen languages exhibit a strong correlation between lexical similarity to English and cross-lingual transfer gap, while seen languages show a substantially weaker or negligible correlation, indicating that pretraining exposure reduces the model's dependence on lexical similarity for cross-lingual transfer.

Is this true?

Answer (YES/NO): NO